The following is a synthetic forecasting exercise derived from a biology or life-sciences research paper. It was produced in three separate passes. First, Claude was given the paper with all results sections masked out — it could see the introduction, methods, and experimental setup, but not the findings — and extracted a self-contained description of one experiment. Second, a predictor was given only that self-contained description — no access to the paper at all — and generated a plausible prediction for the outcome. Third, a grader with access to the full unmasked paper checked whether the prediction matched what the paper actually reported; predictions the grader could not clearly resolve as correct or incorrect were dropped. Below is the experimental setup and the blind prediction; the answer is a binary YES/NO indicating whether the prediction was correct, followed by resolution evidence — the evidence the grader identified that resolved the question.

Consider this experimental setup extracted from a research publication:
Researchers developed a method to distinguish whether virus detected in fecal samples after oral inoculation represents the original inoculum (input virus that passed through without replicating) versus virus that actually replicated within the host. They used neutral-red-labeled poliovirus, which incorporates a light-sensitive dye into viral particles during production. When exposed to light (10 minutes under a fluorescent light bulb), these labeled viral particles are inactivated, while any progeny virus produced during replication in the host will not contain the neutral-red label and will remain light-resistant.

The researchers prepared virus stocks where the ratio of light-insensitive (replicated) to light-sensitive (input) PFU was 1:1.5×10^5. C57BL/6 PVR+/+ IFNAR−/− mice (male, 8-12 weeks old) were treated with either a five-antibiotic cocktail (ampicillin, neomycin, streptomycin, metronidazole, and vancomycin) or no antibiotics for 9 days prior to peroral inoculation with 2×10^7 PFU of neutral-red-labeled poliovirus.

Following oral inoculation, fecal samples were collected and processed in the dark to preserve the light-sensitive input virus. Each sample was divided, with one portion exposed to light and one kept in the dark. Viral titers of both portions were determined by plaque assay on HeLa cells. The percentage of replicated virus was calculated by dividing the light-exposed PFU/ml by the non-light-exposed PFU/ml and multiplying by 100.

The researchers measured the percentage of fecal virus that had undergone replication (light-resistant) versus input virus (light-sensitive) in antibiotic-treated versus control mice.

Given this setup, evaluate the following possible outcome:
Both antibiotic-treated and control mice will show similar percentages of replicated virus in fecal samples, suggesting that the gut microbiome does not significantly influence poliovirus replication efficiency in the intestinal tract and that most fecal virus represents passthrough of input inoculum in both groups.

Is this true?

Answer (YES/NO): NO